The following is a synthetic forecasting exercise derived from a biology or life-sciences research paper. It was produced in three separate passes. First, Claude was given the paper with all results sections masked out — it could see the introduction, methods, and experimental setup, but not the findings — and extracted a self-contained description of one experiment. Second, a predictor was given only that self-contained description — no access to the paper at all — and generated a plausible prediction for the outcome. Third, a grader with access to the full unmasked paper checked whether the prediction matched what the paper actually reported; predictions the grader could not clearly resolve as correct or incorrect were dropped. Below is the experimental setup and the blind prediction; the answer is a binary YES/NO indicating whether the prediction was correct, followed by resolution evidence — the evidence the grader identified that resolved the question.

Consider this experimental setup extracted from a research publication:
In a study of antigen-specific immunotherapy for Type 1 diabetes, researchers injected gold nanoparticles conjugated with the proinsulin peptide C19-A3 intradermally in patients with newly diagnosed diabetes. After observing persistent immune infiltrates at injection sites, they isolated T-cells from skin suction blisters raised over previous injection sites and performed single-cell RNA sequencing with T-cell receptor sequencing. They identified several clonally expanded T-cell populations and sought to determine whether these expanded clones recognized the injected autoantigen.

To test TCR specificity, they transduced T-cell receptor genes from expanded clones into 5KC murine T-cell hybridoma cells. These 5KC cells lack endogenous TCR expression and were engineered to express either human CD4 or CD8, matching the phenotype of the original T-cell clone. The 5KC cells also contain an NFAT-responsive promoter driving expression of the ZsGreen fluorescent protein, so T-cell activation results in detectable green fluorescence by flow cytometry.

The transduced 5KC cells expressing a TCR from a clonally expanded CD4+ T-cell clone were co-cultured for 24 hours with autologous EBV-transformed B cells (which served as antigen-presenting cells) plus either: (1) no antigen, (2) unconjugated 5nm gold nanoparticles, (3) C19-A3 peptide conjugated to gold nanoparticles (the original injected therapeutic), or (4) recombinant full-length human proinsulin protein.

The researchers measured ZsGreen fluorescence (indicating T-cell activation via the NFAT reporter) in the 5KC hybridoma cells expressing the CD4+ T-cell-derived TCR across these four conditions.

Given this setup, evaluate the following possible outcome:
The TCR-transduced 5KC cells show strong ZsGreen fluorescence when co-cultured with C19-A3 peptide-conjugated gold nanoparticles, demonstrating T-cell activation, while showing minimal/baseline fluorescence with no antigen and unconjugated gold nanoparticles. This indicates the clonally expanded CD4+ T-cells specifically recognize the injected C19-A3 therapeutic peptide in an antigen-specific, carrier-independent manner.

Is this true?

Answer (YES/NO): NO